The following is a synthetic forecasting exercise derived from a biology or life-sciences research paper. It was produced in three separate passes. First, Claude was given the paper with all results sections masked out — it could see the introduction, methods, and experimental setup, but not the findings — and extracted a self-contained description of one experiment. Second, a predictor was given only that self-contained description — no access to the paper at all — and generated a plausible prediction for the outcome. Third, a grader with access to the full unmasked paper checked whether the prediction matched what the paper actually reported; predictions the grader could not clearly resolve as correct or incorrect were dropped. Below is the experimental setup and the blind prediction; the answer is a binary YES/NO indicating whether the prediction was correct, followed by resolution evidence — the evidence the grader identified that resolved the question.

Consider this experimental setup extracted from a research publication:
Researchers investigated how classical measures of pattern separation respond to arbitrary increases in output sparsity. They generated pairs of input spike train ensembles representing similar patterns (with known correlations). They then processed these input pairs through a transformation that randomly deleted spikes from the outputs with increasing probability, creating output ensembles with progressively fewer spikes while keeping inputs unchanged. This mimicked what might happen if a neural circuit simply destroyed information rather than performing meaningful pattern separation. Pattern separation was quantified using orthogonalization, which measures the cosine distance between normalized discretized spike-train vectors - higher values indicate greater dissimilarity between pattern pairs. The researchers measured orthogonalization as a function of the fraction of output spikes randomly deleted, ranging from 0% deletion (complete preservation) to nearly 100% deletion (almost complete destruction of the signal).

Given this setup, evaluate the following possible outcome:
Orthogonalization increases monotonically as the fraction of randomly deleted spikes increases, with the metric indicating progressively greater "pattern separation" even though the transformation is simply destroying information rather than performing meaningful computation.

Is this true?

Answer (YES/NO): YES